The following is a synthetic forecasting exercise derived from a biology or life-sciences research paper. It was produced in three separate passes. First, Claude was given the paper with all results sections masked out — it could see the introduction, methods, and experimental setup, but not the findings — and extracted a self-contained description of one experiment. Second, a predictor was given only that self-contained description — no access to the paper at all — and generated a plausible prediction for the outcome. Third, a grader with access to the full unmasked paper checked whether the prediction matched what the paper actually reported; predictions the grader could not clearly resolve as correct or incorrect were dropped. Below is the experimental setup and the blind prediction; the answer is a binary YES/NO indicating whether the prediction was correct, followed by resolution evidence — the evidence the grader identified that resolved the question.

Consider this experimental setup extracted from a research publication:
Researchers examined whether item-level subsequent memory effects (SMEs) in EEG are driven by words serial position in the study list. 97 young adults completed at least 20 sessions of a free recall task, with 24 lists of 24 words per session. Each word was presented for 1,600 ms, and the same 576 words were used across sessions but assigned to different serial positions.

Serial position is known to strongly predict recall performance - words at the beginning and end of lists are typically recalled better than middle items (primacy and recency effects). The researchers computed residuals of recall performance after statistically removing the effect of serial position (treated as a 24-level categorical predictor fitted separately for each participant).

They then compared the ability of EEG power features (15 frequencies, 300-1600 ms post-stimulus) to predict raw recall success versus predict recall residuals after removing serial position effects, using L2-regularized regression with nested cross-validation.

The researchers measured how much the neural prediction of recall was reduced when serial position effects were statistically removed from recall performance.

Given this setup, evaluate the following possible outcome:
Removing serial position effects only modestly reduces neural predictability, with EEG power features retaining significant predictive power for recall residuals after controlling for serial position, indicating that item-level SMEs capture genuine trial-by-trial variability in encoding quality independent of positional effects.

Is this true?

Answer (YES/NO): YES